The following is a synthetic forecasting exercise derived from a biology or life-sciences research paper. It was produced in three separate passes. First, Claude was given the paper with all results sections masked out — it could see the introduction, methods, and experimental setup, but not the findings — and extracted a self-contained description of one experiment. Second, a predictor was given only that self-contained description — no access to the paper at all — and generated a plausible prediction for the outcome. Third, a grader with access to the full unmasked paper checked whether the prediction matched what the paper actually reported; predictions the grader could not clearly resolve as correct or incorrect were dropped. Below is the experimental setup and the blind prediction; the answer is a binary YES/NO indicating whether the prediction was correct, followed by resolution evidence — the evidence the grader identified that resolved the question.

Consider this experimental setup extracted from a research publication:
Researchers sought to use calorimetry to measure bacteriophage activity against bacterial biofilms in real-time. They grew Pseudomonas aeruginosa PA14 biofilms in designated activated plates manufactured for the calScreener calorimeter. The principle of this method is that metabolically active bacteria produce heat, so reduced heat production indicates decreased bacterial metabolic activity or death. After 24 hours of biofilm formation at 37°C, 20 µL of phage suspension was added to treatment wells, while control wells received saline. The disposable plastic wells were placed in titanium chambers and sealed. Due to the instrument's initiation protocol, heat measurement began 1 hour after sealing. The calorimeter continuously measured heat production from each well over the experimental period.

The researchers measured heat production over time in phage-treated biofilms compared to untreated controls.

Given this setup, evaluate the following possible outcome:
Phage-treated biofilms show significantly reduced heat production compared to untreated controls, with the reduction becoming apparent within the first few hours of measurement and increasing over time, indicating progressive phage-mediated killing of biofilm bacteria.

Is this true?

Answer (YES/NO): NO